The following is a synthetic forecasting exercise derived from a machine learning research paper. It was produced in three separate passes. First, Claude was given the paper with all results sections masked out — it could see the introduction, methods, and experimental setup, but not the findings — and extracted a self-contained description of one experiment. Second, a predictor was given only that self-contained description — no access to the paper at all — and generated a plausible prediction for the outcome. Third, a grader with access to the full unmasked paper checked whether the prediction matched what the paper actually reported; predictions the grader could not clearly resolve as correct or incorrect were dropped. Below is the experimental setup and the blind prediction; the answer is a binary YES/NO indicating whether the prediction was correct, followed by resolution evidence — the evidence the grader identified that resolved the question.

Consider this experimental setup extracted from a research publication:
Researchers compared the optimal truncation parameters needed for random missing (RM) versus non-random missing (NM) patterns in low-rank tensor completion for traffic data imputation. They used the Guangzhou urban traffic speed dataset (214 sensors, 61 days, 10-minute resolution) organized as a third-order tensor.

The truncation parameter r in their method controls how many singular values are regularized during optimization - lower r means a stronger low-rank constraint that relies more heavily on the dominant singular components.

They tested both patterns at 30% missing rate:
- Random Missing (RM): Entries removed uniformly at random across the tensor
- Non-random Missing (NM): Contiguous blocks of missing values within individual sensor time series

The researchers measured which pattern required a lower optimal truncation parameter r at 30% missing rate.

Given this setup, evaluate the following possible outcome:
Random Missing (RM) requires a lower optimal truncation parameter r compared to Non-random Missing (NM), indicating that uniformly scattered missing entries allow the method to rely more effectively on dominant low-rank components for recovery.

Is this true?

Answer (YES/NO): NO